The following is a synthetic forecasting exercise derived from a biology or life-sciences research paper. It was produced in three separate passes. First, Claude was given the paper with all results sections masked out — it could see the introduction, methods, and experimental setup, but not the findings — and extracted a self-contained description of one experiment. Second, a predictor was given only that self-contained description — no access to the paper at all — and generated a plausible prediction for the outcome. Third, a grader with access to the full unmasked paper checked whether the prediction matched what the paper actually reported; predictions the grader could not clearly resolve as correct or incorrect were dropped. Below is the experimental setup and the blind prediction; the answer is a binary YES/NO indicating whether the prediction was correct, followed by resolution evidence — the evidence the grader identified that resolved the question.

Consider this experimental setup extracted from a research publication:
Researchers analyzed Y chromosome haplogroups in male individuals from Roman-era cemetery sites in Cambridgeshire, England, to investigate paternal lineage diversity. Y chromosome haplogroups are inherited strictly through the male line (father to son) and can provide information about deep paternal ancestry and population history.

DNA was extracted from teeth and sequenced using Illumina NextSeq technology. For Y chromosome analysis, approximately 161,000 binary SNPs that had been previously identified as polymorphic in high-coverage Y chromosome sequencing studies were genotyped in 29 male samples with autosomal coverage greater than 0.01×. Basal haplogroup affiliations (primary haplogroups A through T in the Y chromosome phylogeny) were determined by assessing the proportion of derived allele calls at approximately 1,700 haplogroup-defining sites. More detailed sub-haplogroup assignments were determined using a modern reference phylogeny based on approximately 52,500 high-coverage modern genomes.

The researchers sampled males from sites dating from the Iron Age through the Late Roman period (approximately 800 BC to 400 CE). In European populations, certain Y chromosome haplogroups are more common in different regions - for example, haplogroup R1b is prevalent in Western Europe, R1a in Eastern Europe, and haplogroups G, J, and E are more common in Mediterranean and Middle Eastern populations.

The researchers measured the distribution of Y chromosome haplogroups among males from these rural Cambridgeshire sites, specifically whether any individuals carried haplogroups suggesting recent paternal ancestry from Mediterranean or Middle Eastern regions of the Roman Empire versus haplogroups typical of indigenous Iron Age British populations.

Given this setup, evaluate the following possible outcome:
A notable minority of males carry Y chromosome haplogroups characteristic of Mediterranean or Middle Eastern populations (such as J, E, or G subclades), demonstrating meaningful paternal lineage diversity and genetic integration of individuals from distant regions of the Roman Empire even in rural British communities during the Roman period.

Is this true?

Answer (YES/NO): NO